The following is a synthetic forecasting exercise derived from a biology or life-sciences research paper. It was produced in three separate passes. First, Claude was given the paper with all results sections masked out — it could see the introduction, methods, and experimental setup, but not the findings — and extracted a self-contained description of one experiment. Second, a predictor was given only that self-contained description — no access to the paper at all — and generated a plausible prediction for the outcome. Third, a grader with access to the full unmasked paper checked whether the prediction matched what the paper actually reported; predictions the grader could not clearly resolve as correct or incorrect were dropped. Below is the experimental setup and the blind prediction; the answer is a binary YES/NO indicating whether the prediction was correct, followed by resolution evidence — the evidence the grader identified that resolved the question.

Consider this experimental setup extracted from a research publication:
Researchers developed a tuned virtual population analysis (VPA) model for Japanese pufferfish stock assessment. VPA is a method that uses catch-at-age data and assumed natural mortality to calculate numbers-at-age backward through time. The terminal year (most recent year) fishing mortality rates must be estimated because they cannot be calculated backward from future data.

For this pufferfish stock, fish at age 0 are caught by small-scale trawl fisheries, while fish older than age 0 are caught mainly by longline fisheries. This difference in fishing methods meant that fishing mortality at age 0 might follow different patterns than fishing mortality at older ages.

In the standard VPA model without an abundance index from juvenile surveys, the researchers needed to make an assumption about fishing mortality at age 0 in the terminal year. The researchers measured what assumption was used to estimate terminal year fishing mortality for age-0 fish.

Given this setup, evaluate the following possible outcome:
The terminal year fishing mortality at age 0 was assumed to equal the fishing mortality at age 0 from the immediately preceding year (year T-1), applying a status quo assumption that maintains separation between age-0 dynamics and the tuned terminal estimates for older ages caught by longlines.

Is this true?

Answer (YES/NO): NO